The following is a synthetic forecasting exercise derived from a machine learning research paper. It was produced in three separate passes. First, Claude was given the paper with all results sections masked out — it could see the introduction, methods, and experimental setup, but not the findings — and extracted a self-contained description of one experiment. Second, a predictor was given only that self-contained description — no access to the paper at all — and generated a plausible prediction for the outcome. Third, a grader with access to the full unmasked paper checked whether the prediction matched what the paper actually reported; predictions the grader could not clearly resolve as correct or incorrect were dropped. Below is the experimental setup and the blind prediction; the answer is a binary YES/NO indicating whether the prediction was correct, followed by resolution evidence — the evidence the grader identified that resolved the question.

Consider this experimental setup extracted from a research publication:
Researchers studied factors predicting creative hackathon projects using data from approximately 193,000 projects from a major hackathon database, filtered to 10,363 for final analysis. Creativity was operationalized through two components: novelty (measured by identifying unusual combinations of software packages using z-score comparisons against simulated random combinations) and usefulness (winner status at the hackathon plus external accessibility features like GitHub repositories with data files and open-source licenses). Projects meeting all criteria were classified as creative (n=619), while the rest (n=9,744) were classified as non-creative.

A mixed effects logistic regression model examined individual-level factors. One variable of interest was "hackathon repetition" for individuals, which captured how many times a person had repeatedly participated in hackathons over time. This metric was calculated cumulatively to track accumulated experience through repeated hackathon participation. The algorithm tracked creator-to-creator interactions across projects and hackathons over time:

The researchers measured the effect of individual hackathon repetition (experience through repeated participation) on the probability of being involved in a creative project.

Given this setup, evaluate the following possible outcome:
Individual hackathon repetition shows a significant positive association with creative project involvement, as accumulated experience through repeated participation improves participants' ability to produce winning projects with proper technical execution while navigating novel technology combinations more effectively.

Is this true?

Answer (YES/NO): YES